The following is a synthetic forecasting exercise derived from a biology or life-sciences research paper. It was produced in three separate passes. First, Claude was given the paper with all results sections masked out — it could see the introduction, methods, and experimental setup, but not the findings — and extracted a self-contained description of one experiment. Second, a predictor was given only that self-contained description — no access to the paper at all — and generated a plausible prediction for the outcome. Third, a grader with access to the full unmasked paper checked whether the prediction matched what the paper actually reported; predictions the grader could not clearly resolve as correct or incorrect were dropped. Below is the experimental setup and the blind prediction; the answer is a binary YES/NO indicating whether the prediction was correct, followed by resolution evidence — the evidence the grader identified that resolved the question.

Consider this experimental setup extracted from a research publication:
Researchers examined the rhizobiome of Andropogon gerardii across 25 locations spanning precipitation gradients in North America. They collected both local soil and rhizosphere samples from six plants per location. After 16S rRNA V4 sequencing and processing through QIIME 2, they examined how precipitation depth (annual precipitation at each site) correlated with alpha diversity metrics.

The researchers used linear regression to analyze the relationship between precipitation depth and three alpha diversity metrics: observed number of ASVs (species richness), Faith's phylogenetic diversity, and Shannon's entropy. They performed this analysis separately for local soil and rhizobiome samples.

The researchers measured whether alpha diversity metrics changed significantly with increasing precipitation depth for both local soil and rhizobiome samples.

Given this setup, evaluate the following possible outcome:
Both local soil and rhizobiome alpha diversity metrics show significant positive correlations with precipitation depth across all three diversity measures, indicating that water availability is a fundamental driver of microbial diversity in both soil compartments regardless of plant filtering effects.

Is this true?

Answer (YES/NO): NO